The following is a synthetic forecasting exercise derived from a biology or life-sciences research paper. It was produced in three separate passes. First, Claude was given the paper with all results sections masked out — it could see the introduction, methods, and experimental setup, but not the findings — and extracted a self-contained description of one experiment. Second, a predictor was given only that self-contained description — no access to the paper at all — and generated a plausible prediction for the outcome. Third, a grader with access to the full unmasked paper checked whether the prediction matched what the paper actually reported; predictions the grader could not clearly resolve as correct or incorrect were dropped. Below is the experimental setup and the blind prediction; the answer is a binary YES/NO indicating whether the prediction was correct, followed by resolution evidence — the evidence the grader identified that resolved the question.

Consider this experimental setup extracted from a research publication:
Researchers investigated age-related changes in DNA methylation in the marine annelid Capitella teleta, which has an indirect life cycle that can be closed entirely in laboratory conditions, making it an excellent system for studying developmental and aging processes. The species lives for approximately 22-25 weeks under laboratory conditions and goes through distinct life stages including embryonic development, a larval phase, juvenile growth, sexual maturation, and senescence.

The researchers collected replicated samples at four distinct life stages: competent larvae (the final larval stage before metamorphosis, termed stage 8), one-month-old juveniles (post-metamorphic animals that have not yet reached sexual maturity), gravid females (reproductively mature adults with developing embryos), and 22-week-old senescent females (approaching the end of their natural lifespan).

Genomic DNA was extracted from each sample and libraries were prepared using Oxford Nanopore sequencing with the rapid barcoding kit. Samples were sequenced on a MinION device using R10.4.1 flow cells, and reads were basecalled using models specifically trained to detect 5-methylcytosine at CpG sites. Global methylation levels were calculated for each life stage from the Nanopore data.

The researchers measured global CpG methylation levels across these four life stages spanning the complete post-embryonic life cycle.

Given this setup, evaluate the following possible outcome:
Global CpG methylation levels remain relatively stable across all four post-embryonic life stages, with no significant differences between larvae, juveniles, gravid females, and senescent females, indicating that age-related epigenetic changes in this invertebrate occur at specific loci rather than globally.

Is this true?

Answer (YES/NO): NO